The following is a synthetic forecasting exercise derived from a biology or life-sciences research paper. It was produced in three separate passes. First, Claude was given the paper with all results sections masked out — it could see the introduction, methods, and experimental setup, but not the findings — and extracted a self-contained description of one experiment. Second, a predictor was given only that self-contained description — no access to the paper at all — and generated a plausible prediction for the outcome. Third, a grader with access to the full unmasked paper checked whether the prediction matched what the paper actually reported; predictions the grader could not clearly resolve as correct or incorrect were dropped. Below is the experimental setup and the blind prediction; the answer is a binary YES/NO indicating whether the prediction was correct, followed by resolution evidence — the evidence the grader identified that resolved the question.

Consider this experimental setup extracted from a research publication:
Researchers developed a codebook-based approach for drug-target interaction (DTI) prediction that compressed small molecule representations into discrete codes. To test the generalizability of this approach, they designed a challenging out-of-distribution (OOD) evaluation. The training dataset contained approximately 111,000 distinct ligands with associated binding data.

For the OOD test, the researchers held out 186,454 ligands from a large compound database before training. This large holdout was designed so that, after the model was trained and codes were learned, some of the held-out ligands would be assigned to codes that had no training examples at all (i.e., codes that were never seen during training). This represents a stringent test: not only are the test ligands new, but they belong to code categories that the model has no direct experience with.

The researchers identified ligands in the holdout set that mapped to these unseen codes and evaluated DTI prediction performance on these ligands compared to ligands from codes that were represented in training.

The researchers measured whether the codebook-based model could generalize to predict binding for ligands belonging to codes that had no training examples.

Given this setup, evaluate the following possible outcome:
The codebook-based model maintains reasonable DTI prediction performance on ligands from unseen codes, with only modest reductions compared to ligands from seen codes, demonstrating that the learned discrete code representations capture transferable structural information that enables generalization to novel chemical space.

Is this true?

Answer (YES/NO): YES